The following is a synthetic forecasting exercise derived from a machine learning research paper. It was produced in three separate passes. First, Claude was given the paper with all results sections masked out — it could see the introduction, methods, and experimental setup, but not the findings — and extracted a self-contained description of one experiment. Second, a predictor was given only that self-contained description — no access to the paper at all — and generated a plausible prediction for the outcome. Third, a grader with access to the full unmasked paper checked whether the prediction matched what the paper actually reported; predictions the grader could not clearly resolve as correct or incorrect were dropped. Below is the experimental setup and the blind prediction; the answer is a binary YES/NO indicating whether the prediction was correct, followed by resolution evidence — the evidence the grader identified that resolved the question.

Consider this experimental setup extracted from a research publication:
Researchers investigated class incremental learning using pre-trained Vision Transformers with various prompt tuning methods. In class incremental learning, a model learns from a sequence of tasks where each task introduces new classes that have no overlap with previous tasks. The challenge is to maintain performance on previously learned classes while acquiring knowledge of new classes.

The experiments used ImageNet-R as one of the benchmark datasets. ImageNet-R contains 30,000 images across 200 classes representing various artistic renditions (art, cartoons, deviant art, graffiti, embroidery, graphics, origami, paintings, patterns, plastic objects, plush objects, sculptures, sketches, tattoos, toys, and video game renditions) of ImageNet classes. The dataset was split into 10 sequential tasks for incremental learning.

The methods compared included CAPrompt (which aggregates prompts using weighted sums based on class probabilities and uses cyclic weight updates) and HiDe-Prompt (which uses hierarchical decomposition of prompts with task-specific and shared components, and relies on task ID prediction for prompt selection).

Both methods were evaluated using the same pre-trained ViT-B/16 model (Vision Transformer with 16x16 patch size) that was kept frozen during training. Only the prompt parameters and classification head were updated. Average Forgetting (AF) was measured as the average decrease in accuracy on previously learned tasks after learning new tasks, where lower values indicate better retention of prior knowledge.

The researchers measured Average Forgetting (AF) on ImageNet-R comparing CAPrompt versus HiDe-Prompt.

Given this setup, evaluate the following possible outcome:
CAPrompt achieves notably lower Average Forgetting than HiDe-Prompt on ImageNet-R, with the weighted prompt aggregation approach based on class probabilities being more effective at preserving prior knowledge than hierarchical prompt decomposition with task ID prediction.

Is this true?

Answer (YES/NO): NO